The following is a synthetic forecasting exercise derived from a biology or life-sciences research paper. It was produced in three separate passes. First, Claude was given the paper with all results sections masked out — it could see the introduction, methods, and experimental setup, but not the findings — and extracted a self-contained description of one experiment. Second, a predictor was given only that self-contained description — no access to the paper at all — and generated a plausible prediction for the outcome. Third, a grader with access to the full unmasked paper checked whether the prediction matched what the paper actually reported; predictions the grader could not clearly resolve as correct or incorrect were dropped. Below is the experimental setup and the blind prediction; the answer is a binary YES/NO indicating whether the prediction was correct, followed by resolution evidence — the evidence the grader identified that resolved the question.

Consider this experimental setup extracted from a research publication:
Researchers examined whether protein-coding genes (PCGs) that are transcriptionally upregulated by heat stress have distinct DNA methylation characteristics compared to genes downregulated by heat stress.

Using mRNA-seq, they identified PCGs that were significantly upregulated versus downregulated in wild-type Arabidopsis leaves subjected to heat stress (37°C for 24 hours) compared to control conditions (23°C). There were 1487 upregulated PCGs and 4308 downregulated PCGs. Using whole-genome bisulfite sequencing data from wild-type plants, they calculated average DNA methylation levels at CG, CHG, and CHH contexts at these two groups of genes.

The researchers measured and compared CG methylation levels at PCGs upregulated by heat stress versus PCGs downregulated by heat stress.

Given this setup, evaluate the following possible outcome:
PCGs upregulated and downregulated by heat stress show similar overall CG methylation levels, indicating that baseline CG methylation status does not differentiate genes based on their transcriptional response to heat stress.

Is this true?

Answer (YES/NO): NO